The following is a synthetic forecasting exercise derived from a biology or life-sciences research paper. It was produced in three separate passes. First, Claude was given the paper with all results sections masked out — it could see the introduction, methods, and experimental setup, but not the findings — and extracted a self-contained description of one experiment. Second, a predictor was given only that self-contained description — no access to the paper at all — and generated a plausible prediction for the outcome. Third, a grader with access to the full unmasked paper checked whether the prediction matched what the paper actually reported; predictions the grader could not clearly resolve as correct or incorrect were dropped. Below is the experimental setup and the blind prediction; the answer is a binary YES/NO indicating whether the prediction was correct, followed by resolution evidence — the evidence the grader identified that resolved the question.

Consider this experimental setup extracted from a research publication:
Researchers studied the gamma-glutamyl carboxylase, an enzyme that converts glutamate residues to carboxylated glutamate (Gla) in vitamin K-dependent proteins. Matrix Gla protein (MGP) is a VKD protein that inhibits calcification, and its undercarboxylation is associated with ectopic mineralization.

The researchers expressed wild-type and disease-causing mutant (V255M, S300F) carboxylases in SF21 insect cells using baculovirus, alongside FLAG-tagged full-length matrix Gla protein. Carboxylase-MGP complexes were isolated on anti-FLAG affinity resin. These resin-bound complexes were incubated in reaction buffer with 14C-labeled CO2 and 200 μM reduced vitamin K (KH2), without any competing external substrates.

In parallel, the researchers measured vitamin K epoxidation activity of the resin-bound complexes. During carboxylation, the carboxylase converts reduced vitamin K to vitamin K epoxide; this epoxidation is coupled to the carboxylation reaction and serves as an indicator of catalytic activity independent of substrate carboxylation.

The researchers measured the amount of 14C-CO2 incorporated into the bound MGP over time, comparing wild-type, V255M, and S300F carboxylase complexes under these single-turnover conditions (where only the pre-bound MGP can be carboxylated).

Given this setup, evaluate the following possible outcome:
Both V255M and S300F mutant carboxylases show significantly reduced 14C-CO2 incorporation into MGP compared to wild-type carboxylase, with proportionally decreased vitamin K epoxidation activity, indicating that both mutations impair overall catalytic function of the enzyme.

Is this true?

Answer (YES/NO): NO